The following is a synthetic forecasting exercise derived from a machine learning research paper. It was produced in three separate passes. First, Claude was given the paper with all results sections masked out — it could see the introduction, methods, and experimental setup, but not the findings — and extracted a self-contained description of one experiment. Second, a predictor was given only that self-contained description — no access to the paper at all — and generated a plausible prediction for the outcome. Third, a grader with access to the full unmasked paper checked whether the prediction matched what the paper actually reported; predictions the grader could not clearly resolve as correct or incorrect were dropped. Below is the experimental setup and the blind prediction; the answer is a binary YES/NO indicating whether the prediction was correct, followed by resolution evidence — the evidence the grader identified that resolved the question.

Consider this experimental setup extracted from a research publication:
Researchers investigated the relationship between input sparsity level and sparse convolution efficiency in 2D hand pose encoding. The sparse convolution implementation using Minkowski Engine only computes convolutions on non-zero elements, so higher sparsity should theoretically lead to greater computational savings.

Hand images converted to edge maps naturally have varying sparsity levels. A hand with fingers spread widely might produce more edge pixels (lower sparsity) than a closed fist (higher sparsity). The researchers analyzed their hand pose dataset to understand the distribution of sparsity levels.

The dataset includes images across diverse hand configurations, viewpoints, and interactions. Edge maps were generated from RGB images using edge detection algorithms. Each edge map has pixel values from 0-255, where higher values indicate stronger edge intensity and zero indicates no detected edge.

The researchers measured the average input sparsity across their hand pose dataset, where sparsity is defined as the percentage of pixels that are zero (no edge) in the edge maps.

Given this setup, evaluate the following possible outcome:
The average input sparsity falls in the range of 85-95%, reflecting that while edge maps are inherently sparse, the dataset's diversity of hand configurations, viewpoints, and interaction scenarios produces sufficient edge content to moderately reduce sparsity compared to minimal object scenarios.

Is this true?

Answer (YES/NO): YES